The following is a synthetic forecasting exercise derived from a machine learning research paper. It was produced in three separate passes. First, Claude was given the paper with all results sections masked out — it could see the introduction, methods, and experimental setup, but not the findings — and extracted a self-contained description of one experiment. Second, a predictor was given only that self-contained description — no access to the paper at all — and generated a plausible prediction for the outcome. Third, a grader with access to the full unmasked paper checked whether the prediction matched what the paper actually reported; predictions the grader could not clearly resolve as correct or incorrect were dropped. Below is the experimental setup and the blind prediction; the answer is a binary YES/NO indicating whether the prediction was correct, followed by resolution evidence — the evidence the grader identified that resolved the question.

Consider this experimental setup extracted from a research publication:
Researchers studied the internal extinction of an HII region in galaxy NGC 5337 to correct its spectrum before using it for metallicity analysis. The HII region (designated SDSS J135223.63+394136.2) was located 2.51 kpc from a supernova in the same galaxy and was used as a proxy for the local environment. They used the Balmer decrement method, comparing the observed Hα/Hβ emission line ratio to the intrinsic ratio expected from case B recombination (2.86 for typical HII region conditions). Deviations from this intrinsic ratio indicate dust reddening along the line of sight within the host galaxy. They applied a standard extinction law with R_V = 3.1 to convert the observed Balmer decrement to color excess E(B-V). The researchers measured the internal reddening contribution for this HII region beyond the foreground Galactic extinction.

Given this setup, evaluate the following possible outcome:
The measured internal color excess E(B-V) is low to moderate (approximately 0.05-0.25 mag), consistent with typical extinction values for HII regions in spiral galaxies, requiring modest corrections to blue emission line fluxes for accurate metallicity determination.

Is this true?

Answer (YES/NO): NO